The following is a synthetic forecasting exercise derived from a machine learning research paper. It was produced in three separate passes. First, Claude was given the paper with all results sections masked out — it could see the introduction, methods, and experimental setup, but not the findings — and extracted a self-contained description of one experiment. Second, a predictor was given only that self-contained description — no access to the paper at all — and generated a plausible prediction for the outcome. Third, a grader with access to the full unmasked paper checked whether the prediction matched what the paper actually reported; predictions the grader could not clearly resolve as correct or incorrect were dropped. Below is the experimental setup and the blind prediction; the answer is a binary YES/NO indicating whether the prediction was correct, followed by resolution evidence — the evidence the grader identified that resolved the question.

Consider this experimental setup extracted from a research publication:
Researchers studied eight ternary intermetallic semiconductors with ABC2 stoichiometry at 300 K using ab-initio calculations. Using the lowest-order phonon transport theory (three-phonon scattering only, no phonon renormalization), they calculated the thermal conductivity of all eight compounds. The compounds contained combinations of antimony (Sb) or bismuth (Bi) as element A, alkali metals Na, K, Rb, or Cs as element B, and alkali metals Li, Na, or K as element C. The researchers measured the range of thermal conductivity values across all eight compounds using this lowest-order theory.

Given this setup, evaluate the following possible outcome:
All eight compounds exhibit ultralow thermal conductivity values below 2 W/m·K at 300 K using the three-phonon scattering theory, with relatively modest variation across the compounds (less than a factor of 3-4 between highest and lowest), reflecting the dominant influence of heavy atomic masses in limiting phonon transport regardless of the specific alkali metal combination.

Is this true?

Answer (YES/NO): NO